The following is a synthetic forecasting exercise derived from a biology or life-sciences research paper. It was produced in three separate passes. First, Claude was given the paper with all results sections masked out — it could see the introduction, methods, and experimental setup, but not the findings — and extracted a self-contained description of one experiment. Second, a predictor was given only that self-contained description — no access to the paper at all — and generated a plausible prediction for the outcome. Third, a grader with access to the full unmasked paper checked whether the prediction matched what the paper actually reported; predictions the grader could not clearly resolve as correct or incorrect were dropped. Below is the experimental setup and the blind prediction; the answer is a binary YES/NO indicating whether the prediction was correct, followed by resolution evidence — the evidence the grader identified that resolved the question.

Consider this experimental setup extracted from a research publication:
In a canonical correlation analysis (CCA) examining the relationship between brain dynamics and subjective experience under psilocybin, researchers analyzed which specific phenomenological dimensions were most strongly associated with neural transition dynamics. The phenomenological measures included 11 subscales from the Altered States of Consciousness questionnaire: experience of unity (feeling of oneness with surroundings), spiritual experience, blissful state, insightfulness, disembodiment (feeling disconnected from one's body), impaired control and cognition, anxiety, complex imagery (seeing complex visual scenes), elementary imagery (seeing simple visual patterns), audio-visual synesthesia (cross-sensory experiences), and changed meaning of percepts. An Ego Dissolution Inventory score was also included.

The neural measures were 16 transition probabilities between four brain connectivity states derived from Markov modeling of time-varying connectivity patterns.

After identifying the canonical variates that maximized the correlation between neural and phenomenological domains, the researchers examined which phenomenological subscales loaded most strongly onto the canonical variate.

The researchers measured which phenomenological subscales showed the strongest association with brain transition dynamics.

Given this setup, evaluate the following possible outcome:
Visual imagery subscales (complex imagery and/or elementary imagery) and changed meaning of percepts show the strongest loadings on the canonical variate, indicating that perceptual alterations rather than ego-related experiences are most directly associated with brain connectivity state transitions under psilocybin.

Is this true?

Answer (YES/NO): NO